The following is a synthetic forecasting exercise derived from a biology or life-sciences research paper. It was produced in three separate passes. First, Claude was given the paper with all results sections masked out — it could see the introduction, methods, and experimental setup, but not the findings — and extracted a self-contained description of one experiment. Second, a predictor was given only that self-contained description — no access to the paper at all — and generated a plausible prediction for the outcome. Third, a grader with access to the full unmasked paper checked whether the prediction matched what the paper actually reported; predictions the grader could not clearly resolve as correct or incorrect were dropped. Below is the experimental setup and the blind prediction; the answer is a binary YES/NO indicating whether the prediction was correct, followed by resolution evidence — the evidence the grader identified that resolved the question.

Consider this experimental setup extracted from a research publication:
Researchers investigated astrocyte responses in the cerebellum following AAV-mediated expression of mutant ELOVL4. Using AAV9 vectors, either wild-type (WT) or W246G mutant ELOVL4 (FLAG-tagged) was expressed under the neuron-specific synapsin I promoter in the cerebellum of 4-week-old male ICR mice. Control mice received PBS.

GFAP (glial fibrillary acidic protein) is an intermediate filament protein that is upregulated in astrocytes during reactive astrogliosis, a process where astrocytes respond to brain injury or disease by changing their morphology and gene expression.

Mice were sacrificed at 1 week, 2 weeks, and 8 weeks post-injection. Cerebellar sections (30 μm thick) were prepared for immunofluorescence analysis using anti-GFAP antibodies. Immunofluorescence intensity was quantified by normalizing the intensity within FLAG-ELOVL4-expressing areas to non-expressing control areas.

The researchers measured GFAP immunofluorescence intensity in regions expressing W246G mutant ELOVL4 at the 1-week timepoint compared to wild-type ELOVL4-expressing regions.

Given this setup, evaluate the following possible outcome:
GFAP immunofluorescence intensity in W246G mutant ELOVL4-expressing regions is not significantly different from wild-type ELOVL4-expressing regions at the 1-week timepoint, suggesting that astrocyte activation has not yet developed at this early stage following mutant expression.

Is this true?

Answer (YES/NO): YES